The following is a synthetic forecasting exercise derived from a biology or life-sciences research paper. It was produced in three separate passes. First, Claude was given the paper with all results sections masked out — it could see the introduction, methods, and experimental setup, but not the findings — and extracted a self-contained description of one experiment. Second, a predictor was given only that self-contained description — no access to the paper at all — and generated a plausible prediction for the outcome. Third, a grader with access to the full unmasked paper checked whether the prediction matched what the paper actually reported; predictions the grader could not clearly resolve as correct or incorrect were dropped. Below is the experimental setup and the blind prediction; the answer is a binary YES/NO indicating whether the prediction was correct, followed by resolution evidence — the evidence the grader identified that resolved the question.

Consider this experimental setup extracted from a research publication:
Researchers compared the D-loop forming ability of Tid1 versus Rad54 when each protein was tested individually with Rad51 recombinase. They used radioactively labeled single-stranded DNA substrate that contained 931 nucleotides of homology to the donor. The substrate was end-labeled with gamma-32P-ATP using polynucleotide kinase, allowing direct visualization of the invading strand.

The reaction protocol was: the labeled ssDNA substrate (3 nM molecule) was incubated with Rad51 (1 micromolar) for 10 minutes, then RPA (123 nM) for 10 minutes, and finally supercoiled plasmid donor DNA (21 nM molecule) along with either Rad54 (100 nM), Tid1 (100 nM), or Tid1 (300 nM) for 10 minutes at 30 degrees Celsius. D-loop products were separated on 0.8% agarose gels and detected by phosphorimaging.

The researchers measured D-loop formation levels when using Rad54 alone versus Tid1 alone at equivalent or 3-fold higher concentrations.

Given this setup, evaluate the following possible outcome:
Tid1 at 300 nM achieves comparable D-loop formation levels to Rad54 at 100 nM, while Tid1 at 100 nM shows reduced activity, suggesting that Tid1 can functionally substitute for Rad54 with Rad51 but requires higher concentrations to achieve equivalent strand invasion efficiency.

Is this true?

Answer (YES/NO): NO